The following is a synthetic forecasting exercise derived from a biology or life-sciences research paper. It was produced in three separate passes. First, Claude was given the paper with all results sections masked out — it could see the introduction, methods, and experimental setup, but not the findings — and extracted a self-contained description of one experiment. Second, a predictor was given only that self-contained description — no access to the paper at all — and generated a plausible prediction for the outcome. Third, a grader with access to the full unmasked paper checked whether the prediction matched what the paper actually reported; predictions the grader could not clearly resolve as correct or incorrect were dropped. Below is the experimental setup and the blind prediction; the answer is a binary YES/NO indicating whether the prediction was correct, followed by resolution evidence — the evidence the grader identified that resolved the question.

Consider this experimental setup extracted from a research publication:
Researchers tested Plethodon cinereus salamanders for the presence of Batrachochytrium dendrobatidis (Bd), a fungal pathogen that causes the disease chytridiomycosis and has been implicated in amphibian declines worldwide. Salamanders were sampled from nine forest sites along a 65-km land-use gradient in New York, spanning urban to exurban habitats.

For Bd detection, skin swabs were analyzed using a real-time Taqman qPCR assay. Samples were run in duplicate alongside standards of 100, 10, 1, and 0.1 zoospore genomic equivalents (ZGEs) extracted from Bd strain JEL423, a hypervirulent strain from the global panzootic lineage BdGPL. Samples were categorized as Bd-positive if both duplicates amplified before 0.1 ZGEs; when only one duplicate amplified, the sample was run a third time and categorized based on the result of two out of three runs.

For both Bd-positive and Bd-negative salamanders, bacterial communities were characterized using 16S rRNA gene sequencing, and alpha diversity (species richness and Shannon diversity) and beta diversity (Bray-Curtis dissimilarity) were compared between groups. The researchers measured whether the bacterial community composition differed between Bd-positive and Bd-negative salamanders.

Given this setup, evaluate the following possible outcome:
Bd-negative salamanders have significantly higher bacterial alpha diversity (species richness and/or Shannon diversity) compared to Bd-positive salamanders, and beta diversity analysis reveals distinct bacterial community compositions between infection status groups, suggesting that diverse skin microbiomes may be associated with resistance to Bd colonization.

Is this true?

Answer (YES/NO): NO